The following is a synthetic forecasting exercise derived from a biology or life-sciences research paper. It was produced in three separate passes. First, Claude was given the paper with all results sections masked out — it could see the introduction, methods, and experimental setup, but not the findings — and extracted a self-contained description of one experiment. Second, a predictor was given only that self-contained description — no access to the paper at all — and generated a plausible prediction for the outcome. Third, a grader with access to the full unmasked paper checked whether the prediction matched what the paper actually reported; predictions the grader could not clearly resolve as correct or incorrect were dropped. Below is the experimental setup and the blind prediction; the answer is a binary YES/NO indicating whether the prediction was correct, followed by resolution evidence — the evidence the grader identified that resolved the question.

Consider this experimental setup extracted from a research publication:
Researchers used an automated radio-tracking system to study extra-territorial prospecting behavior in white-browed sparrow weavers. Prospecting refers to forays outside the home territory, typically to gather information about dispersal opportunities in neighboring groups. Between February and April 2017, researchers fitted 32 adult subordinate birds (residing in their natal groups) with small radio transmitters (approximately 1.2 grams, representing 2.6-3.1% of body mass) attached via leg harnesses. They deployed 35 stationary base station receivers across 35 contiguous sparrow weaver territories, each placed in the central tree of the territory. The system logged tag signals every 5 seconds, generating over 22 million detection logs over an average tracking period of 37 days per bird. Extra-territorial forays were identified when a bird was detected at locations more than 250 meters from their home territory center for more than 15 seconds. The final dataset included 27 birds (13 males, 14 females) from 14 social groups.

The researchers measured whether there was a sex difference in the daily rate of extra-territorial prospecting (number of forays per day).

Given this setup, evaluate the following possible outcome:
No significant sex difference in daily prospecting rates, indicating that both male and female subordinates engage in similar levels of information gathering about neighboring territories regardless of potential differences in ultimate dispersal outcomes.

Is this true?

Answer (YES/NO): NO